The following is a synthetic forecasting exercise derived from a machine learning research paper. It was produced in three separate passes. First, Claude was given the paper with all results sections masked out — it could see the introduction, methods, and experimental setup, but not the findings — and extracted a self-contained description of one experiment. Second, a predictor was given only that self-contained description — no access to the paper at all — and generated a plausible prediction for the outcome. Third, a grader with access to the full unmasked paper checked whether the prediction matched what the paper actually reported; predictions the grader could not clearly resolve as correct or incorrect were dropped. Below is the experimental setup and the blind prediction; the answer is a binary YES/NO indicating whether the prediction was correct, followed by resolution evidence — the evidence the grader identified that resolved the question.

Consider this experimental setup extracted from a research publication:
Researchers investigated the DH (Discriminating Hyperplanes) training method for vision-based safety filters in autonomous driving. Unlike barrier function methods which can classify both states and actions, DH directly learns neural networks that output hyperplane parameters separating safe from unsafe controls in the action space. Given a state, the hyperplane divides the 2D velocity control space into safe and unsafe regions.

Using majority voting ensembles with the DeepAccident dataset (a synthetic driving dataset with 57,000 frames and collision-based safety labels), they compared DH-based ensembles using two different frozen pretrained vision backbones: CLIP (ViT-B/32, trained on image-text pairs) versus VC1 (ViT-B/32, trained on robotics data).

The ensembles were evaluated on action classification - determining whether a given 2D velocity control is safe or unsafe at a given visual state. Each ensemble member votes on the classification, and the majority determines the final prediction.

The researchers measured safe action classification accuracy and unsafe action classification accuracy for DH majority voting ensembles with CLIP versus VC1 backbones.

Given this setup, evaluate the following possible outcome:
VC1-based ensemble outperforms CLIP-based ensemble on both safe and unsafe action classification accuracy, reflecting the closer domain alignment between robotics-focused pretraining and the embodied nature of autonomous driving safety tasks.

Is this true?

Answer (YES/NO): NO